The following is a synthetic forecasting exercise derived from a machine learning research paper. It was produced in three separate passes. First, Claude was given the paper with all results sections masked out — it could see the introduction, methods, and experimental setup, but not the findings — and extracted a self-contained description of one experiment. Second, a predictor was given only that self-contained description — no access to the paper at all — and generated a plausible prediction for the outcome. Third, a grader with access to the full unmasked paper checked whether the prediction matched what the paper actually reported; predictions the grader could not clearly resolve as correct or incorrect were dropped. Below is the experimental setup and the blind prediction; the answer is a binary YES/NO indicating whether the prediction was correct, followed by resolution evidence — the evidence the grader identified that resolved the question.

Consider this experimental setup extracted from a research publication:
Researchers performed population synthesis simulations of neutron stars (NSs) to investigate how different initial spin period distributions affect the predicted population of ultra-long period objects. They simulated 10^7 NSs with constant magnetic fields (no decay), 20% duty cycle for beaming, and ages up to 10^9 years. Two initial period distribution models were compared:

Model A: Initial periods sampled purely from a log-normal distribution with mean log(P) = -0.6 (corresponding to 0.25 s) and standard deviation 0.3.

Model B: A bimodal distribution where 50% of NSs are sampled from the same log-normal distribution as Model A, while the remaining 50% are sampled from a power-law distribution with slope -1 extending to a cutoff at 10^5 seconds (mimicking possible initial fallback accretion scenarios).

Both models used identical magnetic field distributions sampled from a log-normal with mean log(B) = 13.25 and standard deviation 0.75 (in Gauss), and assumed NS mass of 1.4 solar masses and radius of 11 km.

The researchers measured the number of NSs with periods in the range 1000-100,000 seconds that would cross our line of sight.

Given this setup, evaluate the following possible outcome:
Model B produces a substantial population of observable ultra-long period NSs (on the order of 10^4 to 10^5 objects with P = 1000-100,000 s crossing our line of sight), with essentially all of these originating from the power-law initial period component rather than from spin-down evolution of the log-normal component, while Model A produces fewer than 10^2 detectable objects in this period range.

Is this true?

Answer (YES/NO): NO